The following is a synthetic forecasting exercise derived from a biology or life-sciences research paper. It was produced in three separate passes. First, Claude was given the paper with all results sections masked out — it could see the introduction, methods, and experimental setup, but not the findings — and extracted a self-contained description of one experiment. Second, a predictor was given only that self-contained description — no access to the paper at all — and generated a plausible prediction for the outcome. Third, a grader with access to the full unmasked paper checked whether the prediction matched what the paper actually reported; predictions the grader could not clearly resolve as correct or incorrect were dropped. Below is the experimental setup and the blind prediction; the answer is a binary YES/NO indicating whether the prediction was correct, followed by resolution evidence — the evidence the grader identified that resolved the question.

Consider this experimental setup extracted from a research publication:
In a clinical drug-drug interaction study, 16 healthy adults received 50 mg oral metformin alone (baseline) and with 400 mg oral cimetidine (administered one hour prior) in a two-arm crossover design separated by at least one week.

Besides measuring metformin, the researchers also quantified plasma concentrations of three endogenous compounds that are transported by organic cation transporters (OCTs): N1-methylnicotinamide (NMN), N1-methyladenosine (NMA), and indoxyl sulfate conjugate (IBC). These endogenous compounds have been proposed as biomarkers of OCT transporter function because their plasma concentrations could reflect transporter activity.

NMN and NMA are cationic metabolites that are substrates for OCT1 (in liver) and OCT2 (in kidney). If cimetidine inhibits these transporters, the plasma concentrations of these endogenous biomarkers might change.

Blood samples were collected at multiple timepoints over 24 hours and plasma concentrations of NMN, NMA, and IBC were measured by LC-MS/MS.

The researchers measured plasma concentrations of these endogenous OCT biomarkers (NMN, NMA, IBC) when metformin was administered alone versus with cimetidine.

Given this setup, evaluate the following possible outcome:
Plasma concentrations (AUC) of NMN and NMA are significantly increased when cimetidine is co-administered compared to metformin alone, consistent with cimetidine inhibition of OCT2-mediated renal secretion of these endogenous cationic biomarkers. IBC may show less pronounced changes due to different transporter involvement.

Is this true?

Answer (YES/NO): NO